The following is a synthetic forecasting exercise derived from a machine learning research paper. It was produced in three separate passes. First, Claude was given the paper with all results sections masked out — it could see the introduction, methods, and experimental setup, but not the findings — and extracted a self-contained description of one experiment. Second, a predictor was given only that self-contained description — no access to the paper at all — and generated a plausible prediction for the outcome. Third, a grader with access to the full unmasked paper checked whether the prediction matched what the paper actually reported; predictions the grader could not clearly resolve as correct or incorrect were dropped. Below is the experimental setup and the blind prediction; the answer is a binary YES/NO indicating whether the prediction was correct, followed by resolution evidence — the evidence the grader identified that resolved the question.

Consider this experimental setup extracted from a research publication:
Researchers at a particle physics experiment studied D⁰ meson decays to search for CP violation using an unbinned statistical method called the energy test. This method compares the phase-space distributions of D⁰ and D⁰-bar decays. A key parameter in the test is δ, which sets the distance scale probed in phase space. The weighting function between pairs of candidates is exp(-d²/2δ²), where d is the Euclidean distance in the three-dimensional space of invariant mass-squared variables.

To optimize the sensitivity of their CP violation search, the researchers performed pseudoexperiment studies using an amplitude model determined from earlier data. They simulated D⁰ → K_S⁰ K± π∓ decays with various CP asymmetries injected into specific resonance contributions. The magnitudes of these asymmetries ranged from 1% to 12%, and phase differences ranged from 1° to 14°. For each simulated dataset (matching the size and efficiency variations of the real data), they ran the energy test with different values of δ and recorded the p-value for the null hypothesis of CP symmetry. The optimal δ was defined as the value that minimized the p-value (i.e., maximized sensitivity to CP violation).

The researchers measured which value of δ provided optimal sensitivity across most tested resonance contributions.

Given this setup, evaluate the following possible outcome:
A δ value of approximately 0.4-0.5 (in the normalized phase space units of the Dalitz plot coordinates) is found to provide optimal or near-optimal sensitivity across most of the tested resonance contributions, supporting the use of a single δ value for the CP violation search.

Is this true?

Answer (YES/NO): NO